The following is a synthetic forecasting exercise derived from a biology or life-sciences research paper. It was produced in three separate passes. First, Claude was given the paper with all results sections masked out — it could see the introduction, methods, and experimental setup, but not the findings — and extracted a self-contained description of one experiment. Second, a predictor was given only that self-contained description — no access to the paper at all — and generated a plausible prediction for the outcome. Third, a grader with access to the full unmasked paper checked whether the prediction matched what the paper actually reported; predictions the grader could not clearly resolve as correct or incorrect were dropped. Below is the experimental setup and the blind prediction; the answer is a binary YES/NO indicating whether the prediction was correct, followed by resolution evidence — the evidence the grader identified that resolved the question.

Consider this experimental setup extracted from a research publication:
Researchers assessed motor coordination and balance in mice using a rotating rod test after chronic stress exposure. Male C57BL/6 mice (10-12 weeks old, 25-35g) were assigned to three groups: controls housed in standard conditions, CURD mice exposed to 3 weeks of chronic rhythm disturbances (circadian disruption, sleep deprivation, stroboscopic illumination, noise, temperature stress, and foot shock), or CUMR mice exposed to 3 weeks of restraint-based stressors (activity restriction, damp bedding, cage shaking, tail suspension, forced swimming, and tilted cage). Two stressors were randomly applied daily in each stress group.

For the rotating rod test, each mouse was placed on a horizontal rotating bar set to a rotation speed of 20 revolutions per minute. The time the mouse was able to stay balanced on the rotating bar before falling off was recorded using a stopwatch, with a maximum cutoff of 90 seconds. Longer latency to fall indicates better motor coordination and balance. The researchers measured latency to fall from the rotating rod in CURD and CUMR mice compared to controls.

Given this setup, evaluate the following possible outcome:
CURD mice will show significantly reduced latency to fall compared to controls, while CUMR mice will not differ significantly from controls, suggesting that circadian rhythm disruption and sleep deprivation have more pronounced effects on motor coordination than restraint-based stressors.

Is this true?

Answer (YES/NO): NO